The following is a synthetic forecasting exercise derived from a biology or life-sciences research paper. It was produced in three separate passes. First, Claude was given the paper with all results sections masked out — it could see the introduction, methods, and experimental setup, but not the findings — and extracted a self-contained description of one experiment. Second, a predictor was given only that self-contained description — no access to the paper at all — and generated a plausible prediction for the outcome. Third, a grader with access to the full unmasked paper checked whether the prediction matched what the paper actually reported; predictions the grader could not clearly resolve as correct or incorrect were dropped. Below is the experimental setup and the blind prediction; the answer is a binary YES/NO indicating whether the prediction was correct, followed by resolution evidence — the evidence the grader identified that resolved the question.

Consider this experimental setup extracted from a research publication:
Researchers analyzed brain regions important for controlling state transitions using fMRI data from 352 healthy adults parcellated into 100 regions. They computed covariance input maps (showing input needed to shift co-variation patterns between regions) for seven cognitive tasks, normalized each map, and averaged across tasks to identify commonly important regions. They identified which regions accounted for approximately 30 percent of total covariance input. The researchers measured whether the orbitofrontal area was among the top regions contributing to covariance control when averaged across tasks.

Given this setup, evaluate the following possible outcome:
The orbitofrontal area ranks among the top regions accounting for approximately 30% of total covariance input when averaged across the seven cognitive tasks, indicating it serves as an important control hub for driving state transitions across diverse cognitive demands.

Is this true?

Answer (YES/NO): YES